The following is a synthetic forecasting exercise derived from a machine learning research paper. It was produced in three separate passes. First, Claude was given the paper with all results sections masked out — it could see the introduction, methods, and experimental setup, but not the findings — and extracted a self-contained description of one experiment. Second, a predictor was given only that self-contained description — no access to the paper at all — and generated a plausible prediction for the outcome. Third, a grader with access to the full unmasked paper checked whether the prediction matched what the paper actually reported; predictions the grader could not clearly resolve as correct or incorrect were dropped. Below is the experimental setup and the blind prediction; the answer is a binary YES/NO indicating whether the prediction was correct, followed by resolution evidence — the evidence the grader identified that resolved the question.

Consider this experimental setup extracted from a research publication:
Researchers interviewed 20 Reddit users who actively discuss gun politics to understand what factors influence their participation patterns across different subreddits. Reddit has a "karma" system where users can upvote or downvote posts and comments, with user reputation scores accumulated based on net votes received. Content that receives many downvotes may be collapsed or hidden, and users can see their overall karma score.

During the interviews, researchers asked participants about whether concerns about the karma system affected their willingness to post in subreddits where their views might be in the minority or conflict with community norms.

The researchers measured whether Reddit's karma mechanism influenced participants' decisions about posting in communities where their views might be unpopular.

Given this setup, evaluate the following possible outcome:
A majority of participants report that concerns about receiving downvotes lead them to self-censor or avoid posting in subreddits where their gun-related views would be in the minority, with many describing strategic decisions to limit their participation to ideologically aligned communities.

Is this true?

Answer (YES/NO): NO